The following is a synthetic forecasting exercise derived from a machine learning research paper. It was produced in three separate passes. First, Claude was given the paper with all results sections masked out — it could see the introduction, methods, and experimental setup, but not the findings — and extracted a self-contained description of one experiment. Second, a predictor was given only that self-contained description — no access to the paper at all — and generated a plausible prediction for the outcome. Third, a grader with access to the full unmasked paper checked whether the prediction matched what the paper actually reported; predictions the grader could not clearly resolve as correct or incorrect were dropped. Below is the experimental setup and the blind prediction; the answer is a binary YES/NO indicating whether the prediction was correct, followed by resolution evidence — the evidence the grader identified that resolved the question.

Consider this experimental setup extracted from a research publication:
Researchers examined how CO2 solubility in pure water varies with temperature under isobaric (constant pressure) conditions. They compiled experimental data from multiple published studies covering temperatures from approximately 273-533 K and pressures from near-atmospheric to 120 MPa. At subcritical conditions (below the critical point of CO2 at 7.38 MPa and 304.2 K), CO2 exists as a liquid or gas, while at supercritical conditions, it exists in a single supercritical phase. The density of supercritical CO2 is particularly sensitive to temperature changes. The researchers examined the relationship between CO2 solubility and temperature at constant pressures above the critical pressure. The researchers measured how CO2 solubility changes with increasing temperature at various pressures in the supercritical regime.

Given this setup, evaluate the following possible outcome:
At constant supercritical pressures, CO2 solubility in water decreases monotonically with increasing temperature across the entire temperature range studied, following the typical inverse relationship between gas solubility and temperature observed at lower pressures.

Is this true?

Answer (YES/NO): NO